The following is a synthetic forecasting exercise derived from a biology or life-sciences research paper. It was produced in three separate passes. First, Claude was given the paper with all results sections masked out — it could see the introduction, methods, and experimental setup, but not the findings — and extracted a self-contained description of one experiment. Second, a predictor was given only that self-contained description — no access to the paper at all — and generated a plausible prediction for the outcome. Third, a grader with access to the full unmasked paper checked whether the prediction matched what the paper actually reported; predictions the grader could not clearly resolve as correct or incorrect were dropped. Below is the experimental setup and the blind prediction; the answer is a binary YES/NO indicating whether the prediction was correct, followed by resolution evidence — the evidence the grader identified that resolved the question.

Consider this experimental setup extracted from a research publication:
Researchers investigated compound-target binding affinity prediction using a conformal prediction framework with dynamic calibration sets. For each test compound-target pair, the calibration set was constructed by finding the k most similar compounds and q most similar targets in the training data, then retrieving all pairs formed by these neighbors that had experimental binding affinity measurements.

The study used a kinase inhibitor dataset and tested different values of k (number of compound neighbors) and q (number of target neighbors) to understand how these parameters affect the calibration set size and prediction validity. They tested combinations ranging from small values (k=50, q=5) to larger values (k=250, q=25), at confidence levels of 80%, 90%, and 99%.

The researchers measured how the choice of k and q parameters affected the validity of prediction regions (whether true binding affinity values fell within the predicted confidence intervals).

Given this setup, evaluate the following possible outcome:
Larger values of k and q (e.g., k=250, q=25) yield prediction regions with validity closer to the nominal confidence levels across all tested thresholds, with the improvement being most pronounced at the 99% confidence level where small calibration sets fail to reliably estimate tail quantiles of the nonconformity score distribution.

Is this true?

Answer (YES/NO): NO